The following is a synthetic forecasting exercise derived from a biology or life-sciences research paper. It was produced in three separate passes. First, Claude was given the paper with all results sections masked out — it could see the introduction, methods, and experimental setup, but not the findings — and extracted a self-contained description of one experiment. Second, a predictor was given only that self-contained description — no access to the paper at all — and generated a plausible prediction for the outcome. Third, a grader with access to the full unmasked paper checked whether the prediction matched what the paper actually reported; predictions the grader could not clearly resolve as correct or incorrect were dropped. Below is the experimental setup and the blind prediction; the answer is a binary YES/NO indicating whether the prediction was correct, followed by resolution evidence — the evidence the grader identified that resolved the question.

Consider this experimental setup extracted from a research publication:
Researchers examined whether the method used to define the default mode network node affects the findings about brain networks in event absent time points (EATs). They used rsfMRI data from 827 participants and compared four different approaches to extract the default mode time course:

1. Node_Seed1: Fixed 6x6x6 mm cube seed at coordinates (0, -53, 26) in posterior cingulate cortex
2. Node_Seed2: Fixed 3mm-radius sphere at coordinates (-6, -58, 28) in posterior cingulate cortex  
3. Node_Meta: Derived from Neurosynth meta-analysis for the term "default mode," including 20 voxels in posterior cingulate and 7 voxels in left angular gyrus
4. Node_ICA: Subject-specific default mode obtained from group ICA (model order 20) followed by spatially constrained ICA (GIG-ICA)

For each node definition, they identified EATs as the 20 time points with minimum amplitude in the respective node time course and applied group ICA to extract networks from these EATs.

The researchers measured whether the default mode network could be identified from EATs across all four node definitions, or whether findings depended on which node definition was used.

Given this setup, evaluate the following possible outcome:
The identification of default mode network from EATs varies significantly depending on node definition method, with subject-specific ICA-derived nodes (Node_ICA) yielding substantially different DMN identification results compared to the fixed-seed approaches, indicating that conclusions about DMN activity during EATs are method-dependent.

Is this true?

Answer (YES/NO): NO